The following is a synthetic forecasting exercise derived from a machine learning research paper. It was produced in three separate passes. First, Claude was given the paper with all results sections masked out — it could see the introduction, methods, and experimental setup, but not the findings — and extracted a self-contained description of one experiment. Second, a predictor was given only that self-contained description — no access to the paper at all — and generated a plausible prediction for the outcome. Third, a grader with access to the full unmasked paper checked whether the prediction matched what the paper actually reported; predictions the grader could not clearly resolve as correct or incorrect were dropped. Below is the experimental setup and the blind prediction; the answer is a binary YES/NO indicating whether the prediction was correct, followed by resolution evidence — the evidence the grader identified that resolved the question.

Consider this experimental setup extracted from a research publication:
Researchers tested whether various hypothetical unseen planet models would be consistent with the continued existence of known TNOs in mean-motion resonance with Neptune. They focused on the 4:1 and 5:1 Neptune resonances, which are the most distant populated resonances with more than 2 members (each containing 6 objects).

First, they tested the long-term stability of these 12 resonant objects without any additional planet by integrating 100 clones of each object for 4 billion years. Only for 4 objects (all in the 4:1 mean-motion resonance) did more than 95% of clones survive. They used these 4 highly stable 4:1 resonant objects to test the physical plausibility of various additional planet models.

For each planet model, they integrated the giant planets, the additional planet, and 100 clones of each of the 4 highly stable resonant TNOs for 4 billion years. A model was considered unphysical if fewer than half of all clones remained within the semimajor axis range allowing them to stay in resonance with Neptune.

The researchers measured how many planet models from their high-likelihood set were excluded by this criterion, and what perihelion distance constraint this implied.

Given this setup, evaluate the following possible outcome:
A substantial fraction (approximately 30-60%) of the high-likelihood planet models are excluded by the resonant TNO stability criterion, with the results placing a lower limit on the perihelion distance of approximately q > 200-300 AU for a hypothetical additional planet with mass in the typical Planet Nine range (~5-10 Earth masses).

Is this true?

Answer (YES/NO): NO